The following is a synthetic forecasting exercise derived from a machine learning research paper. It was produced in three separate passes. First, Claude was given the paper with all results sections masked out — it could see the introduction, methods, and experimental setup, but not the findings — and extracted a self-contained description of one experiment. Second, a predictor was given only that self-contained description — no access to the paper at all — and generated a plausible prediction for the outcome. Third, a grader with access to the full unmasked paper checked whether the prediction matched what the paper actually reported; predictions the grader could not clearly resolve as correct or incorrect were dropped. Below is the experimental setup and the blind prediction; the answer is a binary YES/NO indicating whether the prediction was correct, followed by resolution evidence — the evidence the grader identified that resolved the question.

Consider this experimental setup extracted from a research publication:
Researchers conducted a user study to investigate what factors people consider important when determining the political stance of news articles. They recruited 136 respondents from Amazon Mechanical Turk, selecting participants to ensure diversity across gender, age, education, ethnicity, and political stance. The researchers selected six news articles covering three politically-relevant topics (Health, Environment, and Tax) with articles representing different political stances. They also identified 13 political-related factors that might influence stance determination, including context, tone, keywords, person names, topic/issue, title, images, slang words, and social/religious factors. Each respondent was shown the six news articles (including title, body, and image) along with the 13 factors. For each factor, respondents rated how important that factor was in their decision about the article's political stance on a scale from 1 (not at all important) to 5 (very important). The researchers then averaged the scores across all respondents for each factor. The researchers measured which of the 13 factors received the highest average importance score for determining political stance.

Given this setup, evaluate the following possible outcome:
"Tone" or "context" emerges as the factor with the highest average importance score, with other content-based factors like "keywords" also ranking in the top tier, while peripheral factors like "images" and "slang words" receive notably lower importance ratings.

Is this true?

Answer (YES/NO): YES